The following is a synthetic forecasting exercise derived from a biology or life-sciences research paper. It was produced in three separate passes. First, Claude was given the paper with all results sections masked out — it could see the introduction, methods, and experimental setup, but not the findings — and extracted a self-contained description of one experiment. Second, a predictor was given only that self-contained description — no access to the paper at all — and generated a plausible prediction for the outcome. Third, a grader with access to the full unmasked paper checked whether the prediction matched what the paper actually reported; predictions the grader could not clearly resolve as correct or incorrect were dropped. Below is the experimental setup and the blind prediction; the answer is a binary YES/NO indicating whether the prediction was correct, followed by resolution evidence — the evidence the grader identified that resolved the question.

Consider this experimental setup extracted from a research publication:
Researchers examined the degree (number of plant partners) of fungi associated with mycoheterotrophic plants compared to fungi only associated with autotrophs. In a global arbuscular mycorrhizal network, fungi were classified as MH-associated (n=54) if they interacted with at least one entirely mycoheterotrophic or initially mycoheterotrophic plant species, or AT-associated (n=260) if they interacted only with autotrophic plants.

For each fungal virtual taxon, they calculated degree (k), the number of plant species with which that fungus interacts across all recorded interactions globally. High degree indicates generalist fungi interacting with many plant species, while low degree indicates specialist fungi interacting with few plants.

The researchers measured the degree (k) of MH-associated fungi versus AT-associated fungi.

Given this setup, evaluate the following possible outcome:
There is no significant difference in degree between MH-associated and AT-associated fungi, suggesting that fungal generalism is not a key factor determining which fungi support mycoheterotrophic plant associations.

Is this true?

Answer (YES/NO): NO